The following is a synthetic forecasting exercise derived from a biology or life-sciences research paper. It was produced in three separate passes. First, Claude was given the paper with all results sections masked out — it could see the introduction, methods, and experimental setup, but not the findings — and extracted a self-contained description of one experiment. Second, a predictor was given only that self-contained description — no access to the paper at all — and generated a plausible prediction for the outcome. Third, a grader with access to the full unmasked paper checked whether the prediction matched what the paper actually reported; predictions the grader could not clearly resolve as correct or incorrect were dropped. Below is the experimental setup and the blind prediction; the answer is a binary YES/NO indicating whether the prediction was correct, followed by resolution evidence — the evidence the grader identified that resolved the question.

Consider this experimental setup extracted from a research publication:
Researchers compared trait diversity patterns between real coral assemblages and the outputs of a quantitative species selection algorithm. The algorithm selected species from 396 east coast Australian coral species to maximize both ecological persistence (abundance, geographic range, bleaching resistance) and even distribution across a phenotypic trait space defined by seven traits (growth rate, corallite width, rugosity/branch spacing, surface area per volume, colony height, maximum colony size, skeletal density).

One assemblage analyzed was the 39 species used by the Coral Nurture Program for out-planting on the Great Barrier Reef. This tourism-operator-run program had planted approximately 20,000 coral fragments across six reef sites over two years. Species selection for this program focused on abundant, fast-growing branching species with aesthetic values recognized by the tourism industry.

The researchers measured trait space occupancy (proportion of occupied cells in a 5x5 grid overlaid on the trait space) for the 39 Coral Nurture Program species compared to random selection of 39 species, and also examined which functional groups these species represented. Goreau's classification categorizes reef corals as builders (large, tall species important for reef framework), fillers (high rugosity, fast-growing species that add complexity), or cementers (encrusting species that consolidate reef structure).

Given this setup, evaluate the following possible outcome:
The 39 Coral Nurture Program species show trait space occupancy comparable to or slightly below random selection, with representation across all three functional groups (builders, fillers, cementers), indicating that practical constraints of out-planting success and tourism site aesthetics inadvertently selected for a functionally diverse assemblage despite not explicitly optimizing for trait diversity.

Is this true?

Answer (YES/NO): NO